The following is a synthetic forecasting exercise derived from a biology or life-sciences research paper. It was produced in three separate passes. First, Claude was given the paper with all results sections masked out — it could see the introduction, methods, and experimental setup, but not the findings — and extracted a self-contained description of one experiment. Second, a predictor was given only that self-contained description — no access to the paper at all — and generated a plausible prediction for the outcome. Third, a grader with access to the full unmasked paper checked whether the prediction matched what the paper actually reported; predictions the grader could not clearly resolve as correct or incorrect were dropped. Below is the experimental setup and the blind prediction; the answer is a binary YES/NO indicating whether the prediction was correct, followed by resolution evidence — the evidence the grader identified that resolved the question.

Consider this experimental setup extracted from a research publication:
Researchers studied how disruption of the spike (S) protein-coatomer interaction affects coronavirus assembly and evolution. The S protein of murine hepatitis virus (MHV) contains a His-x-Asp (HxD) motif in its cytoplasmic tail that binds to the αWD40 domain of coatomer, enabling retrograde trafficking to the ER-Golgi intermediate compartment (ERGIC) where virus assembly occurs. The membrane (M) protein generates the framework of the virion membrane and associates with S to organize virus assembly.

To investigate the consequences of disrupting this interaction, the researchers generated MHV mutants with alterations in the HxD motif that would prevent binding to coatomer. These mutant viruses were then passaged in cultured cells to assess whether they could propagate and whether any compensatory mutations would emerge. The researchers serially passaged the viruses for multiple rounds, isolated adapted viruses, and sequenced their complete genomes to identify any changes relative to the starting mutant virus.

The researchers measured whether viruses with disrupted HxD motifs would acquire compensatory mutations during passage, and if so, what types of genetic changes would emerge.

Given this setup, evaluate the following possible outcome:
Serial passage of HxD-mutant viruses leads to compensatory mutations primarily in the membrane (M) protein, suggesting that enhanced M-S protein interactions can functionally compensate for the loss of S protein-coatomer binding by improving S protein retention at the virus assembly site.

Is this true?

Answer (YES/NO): NO